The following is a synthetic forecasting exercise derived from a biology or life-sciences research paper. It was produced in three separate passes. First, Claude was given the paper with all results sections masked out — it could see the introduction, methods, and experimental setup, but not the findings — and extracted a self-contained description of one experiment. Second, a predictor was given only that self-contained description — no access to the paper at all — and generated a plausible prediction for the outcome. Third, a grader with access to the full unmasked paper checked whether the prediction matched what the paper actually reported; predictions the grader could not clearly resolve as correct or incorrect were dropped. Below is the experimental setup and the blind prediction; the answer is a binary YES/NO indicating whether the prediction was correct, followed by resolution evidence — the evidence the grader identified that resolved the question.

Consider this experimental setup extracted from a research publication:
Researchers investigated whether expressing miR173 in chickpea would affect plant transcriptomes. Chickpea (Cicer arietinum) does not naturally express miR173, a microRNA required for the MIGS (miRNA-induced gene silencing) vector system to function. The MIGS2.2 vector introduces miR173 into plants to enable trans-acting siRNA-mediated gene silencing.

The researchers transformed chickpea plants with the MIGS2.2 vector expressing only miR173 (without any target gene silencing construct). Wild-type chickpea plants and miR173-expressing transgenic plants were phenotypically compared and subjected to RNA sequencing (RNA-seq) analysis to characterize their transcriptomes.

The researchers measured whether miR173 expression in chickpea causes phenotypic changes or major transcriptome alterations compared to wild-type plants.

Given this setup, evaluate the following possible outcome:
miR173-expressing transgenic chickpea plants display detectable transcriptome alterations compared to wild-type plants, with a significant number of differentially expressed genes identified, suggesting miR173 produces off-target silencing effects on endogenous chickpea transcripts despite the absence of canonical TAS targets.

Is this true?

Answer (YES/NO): NO